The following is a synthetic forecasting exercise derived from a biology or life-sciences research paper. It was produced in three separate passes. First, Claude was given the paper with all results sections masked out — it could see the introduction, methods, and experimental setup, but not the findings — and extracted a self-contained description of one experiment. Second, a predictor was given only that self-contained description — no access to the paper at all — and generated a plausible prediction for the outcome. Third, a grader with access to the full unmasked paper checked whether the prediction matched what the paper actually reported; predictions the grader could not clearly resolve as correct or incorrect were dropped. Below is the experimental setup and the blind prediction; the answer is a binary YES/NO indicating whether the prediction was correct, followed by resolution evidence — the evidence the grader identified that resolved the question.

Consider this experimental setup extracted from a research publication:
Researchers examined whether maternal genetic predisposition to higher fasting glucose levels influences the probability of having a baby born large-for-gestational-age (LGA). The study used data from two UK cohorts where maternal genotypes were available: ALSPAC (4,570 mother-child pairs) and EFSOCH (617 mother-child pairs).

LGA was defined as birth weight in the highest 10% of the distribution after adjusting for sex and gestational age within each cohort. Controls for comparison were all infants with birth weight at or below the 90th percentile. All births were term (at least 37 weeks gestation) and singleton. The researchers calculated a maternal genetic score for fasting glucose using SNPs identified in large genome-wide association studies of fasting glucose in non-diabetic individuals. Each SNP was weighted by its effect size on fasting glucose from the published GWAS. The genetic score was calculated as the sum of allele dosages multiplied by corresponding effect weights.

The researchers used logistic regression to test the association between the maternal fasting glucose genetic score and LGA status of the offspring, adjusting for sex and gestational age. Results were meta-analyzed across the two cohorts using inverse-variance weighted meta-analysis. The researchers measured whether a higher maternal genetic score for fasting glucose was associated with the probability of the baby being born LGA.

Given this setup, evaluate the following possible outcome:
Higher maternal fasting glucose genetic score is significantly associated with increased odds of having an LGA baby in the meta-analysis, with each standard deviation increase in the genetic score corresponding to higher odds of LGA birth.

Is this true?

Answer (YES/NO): YES